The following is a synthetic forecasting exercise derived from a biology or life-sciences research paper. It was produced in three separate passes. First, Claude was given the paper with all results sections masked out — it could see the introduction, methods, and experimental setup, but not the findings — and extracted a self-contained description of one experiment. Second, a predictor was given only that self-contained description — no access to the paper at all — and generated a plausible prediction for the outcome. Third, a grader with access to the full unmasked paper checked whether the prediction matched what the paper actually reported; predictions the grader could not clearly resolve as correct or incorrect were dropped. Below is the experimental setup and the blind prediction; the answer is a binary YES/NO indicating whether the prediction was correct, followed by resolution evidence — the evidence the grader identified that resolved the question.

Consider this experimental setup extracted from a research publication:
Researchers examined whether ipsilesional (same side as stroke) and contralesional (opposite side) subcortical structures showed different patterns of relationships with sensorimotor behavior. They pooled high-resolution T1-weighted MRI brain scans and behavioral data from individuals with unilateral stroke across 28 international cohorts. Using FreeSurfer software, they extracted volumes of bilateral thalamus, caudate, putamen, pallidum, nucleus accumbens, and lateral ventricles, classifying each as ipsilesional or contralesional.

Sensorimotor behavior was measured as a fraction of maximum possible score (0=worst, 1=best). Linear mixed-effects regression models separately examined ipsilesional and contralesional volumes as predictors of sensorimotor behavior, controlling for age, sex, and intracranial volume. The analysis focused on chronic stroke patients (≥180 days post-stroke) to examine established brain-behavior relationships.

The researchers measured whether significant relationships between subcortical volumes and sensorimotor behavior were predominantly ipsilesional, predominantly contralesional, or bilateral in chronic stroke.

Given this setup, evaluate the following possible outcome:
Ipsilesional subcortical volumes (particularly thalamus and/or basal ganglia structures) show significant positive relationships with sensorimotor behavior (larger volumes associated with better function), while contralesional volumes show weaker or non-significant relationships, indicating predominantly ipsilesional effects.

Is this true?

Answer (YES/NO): YES